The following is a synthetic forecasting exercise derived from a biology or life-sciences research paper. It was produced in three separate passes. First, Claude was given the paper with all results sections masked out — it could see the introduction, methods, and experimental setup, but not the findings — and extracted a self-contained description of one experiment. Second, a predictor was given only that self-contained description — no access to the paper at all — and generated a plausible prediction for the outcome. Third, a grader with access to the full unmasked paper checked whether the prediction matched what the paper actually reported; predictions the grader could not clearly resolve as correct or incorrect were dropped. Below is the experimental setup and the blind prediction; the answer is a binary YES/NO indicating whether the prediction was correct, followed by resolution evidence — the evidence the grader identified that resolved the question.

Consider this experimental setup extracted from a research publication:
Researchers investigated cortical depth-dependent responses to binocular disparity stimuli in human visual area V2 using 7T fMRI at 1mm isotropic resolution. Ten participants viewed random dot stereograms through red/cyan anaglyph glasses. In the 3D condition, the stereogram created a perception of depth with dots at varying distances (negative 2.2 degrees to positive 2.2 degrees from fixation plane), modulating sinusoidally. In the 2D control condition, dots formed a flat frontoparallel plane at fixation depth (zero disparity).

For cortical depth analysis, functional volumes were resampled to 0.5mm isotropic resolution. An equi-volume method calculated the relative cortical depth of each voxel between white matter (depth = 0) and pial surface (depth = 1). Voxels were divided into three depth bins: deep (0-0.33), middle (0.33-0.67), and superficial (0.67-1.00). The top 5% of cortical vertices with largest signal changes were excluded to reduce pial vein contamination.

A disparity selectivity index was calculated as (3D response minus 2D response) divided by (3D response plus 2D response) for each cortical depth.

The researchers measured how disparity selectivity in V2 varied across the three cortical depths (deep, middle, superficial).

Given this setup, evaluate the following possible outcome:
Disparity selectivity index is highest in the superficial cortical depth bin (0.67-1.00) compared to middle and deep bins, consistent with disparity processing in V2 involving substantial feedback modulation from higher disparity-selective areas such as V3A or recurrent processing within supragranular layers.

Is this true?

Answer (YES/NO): NO